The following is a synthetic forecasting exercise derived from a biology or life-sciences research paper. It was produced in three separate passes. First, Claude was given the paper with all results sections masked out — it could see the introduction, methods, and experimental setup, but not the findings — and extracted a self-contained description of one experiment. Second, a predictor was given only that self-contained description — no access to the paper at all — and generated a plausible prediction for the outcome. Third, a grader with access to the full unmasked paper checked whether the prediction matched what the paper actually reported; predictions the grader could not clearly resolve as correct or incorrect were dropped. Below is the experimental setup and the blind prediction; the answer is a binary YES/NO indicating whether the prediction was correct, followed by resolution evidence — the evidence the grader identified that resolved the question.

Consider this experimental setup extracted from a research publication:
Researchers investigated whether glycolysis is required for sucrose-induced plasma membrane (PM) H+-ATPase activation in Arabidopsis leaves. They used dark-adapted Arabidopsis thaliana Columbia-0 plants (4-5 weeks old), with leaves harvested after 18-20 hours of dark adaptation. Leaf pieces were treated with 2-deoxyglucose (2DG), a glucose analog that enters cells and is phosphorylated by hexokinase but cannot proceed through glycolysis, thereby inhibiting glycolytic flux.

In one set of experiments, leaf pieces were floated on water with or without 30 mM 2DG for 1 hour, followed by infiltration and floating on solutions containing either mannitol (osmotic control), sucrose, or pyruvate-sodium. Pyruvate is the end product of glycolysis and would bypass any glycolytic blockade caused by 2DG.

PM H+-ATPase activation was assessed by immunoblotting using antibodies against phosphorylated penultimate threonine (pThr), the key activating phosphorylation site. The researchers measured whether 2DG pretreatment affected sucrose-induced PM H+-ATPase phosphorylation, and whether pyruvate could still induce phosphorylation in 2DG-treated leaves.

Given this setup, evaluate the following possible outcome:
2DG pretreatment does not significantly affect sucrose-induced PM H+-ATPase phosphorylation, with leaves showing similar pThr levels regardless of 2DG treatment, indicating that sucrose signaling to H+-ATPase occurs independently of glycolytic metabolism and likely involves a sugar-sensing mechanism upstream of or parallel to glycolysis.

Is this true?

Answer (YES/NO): NO